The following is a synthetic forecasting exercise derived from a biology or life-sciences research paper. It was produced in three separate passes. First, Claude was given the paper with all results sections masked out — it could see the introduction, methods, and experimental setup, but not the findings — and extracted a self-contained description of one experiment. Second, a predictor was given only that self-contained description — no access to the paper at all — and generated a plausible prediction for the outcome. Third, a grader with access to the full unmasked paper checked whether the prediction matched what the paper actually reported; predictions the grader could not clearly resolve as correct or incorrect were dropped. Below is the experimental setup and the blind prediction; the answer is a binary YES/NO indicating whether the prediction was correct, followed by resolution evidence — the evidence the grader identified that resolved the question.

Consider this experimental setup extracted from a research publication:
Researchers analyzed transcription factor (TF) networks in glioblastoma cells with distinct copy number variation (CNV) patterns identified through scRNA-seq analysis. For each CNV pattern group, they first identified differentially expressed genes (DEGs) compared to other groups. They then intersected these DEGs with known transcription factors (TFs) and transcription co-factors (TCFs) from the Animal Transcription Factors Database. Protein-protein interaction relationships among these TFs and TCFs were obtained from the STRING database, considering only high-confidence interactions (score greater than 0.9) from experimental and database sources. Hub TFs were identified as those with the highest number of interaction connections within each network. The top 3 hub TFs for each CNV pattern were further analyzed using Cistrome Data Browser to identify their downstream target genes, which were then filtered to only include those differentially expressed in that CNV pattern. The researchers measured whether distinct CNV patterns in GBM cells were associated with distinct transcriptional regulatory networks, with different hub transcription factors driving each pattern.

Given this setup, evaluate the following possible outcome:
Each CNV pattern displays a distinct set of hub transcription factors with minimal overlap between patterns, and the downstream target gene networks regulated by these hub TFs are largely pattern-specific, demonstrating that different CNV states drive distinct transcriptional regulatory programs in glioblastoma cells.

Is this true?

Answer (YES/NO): NO